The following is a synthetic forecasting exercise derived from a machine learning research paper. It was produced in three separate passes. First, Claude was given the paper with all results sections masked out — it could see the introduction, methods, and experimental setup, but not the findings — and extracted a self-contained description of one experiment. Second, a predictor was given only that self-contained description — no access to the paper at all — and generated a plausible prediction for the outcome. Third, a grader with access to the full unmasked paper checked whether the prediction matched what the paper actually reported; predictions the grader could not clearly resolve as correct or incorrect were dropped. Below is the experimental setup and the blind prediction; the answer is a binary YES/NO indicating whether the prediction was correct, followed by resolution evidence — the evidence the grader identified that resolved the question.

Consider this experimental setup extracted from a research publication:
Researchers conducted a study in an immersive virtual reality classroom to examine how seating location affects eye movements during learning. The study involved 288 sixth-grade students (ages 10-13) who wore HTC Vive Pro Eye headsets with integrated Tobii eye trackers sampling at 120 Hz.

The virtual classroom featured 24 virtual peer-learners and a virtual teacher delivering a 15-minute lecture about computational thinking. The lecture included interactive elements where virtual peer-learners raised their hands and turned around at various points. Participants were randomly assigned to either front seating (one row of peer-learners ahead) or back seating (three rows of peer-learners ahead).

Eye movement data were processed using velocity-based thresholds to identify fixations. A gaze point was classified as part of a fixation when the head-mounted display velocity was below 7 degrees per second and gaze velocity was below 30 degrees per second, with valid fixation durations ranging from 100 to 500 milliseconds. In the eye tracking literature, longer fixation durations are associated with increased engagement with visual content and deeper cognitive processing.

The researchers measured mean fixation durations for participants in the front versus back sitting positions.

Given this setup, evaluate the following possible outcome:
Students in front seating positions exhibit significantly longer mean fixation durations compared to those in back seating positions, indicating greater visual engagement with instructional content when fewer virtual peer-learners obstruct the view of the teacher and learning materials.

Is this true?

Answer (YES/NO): NO